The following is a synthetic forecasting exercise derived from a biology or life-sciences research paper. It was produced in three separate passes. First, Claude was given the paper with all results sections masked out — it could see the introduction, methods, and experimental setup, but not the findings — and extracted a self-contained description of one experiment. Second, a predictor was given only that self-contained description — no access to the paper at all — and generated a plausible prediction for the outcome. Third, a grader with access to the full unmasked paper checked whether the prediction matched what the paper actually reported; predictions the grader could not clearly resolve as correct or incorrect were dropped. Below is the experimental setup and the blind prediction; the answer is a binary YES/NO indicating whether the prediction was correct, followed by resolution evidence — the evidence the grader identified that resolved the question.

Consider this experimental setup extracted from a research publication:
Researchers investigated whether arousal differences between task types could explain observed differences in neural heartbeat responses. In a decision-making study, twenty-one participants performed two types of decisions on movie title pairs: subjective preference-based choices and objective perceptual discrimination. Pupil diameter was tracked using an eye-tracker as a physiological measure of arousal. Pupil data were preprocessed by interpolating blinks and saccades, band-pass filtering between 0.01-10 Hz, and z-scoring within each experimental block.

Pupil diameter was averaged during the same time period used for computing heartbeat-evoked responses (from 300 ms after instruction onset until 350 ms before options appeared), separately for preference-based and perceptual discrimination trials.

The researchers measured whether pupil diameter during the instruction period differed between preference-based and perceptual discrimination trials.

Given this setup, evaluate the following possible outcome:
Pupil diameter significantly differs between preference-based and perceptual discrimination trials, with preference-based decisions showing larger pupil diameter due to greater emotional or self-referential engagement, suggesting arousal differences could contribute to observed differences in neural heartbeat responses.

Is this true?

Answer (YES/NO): NO